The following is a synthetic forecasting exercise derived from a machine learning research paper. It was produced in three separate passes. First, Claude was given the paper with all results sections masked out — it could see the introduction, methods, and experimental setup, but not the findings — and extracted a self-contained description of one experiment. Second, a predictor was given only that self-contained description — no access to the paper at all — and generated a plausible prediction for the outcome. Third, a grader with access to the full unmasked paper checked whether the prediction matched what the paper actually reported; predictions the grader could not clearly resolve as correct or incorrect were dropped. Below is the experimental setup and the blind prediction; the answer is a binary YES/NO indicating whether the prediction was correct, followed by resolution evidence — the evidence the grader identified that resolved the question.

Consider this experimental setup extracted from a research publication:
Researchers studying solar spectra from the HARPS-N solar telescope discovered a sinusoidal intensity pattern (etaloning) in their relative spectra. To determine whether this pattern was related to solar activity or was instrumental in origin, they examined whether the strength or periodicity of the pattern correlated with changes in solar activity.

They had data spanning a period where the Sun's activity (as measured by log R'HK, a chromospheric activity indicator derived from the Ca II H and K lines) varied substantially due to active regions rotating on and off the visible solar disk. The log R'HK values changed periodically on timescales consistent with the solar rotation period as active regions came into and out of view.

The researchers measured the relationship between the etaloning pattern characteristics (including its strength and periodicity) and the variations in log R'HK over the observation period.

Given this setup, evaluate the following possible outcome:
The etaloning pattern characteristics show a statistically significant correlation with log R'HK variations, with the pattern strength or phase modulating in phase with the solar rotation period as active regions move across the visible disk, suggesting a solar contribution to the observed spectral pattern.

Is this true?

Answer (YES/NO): NO